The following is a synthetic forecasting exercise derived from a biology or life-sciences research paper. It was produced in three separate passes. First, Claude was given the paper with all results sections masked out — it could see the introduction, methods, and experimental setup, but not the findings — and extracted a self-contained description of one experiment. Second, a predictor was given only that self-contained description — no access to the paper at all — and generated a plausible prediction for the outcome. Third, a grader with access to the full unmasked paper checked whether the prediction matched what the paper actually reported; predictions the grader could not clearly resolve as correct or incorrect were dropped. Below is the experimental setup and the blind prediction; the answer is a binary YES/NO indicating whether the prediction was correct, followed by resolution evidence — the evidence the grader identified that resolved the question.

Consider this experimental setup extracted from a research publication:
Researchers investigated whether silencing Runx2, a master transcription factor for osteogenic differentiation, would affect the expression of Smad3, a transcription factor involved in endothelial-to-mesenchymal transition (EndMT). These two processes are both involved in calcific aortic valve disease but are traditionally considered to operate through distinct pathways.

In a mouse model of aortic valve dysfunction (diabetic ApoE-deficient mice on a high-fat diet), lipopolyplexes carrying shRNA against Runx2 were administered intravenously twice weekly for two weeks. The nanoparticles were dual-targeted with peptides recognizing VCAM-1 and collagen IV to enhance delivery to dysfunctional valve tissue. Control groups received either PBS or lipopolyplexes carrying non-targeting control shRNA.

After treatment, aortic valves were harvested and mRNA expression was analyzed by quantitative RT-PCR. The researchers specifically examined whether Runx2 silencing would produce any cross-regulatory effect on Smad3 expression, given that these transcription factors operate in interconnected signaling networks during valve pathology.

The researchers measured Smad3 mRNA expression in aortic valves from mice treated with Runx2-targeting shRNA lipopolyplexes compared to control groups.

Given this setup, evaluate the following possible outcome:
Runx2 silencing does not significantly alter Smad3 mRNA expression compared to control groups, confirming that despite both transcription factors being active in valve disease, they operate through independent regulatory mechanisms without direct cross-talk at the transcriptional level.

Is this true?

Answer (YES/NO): NO